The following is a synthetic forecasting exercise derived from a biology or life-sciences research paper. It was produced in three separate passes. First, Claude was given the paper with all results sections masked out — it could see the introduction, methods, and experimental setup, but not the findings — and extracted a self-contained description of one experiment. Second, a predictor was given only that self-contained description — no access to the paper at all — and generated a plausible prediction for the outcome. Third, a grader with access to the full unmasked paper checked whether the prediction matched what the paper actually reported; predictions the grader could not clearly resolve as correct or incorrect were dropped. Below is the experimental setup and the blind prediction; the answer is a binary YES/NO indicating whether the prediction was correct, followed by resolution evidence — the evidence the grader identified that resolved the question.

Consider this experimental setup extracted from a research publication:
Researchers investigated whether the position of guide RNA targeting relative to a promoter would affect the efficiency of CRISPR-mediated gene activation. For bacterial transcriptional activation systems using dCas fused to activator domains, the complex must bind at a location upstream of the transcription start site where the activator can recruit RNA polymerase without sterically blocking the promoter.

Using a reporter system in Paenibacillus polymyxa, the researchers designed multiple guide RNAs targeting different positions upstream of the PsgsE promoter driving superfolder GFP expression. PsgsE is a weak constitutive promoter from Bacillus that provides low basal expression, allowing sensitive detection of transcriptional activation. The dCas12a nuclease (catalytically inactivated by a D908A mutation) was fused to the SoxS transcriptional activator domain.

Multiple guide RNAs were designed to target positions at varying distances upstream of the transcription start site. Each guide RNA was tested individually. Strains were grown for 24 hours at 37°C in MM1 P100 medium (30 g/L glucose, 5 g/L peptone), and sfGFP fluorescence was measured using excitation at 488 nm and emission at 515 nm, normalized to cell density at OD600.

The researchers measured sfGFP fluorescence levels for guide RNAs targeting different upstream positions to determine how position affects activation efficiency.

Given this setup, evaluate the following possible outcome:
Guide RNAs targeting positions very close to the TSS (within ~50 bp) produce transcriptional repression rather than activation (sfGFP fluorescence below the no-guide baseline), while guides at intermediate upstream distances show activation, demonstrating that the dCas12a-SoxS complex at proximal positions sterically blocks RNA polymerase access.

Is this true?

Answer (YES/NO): NO